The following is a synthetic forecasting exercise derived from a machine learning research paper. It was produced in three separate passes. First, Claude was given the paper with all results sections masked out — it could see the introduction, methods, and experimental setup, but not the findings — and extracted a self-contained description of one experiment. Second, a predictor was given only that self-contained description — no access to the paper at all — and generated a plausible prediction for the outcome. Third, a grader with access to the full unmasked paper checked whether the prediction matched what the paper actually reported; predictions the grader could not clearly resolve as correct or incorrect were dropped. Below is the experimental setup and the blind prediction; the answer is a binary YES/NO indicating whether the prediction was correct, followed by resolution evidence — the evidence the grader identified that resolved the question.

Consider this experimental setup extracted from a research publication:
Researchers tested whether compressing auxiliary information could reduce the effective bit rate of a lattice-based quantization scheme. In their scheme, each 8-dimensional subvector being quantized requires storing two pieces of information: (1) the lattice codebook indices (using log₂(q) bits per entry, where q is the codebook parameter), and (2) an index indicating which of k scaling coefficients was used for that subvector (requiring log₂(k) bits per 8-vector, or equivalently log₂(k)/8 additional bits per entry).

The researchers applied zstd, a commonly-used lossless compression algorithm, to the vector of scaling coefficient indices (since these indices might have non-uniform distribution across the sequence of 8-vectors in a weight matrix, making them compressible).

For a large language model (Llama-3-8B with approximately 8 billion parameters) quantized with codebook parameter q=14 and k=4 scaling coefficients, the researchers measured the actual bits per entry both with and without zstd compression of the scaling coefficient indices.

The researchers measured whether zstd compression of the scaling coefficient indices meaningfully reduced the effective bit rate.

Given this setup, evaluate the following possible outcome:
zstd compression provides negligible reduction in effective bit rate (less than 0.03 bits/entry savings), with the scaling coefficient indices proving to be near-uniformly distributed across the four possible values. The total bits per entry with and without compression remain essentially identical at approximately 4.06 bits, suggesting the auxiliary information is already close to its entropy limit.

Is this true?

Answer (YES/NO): NO